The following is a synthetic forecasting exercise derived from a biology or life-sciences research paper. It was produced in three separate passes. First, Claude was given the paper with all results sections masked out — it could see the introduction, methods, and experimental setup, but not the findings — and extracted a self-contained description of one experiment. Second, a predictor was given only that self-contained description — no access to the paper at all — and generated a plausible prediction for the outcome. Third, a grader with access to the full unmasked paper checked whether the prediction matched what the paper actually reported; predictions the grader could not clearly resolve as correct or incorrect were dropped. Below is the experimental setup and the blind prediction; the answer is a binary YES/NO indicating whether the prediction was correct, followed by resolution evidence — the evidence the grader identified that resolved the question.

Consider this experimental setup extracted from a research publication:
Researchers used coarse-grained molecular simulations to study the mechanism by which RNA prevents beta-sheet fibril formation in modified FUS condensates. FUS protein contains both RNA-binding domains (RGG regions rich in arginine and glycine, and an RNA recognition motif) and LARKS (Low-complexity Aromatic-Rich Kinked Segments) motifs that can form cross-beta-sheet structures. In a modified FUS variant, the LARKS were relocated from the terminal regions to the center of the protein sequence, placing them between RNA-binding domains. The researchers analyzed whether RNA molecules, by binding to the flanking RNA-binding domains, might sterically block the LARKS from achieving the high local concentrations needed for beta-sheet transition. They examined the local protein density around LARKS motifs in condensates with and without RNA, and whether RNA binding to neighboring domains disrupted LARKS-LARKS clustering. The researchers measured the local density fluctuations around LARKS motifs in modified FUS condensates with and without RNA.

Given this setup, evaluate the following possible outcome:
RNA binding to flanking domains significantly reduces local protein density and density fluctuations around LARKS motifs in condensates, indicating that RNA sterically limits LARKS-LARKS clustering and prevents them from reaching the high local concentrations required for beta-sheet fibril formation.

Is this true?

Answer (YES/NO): YES